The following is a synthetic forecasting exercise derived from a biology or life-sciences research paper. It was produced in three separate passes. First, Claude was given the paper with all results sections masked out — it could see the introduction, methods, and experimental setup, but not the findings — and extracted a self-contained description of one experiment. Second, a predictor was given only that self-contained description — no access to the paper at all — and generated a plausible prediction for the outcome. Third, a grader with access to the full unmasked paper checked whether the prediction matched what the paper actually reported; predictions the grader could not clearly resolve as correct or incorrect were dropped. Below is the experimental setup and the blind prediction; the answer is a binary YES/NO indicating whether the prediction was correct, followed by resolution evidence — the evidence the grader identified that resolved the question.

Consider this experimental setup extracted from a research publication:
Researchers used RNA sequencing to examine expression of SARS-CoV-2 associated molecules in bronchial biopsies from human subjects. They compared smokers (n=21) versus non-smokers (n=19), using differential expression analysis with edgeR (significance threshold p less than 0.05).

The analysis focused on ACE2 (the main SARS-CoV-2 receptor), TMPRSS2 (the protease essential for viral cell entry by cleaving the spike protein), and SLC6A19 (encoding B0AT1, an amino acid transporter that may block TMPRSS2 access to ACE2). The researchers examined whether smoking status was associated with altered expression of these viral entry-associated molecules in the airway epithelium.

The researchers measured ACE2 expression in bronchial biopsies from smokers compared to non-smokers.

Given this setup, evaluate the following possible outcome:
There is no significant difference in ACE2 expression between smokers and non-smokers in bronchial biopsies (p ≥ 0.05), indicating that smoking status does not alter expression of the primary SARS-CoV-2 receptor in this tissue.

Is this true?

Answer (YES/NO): NO